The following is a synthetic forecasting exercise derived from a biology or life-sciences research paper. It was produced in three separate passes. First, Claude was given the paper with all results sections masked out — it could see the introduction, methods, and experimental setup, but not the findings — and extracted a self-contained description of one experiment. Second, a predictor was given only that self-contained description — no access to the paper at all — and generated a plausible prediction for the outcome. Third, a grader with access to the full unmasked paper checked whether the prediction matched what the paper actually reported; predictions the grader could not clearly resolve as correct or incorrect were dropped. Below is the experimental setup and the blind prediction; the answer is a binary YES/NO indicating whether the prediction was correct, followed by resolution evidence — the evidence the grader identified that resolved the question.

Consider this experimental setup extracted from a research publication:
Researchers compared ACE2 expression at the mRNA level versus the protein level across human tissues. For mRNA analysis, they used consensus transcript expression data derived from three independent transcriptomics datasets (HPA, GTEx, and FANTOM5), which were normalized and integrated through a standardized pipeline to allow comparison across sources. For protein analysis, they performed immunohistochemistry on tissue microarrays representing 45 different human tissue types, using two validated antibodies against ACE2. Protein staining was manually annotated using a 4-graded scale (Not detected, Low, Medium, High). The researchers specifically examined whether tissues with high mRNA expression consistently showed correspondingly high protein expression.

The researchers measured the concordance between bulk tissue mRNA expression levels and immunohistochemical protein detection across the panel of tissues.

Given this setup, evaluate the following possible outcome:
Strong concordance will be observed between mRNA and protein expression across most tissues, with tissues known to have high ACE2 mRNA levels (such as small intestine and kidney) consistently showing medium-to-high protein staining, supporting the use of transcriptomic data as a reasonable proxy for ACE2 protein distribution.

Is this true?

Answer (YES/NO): YES